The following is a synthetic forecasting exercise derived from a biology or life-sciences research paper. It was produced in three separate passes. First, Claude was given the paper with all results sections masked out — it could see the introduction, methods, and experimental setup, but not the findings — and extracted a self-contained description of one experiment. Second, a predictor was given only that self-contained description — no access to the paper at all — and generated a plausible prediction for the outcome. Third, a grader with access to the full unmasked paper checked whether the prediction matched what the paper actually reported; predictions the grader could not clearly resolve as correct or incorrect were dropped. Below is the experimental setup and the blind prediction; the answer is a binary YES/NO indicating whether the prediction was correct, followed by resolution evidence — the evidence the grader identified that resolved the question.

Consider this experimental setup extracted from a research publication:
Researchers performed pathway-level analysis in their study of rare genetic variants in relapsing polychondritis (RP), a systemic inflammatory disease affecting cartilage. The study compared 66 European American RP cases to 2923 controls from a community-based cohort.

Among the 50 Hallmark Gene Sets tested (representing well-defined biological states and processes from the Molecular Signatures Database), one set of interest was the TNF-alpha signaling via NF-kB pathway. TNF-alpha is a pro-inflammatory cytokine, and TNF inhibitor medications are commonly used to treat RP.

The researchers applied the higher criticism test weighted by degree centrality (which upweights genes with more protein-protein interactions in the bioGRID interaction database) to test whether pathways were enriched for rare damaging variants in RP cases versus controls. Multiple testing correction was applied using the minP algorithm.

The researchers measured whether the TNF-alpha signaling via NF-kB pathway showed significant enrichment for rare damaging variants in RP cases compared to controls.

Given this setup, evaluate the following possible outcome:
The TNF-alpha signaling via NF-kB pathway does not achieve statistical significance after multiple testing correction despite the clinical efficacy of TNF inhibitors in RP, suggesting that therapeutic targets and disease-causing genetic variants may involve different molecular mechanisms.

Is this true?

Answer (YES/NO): NO